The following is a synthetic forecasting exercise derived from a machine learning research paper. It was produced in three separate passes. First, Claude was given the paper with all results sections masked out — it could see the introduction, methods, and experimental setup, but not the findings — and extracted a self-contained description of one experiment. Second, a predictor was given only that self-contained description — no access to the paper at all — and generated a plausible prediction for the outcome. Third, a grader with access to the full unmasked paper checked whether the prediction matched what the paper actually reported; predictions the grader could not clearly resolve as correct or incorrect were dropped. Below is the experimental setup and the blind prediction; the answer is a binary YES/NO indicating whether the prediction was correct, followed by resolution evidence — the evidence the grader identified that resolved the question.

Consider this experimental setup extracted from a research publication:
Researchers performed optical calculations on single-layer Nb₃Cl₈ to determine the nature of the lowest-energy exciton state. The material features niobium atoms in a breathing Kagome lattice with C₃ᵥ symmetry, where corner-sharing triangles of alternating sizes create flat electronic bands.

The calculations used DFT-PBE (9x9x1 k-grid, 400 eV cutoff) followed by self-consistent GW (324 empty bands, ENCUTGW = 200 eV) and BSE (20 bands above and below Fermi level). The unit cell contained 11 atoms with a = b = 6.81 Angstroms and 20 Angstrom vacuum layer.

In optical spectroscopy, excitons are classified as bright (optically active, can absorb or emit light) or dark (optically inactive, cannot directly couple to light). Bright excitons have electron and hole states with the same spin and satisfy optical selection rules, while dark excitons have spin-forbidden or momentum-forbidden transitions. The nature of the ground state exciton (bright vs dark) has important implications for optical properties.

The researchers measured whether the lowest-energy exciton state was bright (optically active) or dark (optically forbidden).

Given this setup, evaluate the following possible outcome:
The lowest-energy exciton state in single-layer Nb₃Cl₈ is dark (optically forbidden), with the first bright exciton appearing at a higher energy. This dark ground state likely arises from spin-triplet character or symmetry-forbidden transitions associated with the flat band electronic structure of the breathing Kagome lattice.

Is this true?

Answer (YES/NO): YES